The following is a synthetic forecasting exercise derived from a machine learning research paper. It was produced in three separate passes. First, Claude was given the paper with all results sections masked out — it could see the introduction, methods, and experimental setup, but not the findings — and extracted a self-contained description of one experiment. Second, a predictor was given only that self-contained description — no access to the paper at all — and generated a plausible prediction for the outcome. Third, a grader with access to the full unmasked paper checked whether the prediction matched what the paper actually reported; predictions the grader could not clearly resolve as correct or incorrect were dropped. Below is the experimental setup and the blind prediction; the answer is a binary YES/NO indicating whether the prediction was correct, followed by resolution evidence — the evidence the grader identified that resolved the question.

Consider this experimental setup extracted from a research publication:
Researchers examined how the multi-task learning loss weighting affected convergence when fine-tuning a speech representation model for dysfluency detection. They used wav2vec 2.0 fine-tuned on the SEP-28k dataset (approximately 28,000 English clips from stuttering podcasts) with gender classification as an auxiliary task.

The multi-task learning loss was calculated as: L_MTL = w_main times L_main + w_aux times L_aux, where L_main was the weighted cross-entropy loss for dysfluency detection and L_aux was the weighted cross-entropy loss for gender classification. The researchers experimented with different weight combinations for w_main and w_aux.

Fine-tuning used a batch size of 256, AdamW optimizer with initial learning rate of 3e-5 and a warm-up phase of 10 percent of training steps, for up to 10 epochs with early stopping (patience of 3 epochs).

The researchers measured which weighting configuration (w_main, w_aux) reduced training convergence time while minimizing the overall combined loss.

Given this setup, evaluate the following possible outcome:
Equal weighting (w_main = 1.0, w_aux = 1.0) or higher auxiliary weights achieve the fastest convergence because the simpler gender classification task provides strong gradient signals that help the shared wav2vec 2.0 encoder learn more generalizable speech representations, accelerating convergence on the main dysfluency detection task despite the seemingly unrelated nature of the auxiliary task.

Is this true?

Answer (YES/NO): NO